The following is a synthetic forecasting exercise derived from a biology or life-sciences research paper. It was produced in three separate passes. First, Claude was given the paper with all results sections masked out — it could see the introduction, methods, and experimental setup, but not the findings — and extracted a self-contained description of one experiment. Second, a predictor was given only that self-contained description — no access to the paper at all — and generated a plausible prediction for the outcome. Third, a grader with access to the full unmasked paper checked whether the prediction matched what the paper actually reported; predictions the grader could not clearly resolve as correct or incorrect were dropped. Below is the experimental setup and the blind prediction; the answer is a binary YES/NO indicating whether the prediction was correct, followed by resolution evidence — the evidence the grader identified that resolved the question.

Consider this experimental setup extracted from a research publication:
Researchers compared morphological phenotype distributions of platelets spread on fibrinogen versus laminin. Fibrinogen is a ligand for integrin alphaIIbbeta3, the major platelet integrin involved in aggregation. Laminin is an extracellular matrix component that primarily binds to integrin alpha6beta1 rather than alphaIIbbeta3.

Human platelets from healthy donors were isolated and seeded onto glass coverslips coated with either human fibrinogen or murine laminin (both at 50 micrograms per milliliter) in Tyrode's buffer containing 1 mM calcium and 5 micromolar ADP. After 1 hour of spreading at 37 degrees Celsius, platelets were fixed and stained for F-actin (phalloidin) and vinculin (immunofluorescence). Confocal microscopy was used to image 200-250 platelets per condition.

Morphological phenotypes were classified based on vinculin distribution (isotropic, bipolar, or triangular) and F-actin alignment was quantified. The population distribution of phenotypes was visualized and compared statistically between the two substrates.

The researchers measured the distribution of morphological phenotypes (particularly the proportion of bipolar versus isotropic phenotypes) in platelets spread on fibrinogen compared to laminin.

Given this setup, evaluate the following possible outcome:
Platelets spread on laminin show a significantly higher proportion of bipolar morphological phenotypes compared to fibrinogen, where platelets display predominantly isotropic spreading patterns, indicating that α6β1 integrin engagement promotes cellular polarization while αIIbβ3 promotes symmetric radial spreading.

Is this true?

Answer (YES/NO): NO